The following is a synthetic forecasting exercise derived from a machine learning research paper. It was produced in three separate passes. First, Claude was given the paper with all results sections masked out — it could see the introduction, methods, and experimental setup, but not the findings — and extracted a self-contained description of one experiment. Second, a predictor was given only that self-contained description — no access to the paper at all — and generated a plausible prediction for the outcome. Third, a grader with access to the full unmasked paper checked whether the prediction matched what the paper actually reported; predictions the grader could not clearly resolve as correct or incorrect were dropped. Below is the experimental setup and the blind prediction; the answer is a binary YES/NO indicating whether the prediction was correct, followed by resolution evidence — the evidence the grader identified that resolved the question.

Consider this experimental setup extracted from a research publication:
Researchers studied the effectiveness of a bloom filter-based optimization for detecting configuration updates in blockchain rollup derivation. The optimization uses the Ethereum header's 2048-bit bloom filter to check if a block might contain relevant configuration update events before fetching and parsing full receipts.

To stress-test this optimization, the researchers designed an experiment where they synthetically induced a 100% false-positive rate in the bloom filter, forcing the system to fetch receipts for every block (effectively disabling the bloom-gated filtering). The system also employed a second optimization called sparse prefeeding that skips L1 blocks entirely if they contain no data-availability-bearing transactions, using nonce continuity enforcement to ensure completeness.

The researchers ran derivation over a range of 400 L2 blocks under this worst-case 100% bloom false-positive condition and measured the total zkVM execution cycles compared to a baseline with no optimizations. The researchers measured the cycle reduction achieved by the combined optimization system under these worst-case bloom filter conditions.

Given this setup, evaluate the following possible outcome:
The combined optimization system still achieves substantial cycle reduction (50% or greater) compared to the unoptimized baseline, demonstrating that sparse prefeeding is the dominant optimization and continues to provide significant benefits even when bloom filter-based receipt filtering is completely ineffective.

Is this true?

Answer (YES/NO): NO